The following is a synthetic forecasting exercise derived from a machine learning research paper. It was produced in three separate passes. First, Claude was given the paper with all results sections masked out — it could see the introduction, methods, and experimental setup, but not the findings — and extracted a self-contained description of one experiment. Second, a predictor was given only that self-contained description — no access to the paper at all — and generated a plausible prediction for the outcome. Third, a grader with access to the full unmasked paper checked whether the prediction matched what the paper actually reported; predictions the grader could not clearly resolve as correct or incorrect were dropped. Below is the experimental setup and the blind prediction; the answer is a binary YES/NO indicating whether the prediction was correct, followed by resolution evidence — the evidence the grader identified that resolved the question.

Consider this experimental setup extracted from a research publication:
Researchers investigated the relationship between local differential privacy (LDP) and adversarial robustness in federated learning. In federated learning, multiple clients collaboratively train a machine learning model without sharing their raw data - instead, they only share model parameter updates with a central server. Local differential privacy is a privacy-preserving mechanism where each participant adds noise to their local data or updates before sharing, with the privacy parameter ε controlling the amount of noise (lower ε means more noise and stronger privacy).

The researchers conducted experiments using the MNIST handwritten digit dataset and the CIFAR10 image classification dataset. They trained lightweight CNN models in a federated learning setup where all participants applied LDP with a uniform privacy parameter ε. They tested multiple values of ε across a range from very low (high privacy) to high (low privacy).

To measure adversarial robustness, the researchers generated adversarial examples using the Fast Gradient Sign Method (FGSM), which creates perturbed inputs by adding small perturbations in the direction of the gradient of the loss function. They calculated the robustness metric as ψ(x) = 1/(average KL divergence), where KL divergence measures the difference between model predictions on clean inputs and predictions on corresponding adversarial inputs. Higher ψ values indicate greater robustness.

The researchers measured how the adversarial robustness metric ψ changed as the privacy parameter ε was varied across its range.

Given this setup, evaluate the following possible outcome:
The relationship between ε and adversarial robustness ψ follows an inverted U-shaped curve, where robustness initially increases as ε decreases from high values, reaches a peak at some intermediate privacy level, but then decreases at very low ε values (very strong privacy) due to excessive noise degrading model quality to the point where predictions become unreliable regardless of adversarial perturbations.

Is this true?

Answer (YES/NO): YES